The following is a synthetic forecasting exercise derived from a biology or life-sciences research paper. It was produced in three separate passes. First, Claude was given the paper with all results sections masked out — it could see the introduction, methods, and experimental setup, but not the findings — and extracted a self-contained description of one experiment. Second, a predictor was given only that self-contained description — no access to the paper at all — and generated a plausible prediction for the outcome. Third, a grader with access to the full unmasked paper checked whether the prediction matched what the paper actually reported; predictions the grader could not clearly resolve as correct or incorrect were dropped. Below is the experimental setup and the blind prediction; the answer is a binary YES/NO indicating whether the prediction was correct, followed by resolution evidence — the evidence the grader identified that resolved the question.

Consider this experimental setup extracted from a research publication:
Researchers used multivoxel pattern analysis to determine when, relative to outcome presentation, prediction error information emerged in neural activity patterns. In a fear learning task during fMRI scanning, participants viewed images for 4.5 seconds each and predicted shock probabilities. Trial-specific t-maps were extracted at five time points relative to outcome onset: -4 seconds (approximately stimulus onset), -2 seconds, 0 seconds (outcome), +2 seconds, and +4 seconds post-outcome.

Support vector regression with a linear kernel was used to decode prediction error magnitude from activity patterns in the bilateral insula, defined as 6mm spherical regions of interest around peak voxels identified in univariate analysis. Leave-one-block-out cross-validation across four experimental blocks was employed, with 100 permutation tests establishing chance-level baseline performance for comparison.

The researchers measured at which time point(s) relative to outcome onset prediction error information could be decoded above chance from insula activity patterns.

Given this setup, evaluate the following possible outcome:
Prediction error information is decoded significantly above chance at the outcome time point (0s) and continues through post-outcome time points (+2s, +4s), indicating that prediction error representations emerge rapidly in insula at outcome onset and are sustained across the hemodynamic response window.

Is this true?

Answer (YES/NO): NO